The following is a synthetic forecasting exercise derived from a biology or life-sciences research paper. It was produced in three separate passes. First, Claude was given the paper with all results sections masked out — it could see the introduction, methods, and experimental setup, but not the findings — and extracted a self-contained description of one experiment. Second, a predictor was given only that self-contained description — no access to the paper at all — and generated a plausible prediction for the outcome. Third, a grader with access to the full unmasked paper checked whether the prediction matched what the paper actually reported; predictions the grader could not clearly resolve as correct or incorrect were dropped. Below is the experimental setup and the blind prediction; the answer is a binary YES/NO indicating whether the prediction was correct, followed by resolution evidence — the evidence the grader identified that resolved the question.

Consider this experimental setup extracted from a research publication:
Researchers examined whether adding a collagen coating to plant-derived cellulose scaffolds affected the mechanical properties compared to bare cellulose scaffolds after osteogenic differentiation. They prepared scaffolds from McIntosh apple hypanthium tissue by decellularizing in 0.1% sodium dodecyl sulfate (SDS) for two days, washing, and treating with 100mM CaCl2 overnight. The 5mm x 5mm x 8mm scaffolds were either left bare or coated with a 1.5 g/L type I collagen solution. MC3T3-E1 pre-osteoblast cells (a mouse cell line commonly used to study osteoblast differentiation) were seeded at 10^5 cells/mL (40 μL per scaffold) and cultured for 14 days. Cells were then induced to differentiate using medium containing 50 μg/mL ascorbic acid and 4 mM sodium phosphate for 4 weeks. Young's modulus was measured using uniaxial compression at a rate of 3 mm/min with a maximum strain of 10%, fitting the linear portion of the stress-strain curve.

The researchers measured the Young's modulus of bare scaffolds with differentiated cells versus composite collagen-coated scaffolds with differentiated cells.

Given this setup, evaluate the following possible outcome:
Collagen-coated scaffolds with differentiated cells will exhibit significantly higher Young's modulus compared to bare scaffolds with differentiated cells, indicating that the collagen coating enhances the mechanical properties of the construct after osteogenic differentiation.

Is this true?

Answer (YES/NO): NO